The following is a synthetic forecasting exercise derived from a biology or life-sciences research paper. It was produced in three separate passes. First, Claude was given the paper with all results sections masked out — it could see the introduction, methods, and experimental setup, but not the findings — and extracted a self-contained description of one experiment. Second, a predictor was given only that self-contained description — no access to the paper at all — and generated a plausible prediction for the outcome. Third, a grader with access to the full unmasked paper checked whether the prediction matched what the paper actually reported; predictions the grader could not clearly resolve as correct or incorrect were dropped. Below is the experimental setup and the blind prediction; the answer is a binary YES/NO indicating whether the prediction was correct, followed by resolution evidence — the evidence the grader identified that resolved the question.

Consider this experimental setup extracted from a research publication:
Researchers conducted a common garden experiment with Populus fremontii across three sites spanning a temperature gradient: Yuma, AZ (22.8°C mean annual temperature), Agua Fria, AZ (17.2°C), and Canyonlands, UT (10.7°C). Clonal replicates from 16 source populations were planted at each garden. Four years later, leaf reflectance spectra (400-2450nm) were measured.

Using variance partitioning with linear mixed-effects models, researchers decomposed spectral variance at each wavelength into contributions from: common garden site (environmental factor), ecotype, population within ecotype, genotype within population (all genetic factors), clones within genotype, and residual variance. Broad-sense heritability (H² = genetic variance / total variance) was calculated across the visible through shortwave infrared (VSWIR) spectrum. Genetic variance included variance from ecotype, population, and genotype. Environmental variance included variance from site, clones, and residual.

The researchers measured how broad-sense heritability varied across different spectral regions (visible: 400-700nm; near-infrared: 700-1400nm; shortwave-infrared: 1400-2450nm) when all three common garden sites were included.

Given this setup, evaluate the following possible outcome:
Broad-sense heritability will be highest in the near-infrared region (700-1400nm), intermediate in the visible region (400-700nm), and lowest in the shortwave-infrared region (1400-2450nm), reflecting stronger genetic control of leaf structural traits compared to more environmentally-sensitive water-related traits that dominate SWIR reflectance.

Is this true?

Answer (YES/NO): NO